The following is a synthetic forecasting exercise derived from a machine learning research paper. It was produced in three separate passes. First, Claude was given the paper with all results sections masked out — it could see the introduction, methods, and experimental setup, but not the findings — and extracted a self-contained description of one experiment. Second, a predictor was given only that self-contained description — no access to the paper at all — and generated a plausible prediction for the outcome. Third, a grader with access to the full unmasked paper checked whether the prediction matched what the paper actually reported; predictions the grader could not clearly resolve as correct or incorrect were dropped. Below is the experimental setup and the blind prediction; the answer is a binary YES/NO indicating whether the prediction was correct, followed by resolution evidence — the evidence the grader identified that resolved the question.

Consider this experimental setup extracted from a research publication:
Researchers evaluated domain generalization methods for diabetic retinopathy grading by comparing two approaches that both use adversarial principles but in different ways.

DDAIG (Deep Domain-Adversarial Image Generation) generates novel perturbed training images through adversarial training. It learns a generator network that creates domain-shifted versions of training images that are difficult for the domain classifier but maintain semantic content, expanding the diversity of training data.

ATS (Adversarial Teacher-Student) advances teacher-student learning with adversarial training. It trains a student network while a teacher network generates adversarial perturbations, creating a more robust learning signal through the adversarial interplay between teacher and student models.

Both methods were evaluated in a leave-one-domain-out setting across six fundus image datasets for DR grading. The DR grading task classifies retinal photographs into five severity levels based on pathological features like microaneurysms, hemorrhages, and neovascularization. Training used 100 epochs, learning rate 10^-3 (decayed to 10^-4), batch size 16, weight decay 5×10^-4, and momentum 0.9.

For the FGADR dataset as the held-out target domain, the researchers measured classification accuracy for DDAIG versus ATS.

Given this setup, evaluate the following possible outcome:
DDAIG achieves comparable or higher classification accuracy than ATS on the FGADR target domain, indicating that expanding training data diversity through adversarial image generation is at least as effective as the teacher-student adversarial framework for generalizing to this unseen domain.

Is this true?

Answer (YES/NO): NO